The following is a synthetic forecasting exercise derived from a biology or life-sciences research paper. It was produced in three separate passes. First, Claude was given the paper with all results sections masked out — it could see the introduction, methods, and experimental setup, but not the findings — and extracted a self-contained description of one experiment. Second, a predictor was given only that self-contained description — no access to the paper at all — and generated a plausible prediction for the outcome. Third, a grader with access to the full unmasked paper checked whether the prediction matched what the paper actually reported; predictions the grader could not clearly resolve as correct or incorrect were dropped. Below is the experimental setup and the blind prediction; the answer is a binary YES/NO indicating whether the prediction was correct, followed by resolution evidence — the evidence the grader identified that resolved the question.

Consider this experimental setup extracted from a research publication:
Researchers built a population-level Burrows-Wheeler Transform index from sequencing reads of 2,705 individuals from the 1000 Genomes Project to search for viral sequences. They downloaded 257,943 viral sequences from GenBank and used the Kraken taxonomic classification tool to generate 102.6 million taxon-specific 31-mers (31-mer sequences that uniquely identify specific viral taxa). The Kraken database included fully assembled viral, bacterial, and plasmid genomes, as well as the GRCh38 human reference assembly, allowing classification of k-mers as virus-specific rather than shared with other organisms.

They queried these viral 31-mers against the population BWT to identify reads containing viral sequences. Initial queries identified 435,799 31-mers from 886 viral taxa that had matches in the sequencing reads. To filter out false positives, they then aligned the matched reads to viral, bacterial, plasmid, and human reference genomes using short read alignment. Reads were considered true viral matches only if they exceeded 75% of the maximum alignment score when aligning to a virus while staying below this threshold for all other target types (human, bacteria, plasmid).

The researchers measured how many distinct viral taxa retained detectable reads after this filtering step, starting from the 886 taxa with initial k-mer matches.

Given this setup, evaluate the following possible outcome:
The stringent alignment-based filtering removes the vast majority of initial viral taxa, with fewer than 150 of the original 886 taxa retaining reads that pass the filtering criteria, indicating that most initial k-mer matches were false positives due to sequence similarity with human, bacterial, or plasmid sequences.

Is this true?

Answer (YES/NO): NO